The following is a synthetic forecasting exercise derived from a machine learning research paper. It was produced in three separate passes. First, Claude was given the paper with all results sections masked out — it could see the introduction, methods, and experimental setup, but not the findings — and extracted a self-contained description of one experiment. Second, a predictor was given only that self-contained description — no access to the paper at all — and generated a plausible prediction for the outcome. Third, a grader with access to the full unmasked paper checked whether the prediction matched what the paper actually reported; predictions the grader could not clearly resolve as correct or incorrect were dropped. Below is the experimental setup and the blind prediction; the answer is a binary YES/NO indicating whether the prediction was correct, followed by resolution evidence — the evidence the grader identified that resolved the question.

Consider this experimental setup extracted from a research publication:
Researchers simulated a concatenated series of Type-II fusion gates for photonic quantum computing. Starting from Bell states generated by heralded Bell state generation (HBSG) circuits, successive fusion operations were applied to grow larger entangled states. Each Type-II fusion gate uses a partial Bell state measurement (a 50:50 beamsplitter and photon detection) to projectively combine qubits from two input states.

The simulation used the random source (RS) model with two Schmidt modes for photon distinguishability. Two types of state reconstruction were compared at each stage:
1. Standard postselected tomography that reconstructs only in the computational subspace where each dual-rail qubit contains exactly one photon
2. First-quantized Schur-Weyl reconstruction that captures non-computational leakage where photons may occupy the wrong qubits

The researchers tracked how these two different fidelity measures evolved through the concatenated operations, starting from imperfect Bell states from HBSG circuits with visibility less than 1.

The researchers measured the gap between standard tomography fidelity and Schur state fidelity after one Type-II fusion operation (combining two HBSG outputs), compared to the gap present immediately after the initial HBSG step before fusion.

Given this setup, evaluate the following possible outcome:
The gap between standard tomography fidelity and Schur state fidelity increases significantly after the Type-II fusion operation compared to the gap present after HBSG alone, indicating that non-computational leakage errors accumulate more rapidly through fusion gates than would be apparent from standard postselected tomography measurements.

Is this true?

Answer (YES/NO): NO